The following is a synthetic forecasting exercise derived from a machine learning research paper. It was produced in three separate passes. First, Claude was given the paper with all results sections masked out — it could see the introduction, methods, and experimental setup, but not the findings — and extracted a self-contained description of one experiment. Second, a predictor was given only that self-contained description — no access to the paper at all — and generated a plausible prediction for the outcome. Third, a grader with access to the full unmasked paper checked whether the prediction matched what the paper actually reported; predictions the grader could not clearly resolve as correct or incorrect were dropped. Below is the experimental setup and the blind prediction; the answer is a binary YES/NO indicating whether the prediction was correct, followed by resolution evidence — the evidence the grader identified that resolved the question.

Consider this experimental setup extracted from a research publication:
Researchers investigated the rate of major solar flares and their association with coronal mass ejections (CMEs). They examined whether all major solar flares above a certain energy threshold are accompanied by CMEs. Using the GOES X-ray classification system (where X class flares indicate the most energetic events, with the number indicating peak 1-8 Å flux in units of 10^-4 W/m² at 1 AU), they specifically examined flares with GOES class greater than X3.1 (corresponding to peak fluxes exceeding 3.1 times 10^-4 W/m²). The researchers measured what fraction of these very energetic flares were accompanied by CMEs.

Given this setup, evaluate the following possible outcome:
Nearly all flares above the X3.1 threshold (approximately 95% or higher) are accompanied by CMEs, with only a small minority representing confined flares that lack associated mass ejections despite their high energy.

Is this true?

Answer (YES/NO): NO